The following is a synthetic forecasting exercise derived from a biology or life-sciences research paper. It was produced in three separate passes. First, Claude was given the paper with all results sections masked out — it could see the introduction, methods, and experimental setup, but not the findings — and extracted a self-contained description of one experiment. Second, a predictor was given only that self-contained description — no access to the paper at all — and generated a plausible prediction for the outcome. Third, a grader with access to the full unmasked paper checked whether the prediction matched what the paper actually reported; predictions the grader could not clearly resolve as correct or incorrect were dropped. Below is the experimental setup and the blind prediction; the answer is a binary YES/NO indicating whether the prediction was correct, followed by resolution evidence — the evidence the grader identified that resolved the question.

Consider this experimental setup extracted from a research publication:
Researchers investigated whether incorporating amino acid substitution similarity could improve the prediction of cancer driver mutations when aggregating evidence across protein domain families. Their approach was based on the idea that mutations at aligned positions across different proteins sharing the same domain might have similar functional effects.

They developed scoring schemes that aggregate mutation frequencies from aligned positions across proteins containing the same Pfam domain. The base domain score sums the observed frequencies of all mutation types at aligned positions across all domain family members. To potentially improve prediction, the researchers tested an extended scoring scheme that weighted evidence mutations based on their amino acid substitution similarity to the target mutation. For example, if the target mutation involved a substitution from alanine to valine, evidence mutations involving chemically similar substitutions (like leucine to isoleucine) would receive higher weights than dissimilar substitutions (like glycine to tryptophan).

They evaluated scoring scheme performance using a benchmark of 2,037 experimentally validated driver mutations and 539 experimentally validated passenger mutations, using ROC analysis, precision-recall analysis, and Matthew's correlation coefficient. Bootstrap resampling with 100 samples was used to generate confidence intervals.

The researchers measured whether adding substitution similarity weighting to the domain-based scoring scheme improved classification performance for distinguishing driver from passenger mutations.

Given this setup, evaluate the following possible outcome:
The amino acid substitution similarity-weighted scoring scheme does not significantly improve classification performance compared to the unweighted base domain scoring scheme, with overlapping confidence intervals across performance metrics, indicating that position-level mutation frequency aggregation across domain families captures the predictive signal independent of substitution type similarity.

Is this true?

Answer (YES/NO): YES